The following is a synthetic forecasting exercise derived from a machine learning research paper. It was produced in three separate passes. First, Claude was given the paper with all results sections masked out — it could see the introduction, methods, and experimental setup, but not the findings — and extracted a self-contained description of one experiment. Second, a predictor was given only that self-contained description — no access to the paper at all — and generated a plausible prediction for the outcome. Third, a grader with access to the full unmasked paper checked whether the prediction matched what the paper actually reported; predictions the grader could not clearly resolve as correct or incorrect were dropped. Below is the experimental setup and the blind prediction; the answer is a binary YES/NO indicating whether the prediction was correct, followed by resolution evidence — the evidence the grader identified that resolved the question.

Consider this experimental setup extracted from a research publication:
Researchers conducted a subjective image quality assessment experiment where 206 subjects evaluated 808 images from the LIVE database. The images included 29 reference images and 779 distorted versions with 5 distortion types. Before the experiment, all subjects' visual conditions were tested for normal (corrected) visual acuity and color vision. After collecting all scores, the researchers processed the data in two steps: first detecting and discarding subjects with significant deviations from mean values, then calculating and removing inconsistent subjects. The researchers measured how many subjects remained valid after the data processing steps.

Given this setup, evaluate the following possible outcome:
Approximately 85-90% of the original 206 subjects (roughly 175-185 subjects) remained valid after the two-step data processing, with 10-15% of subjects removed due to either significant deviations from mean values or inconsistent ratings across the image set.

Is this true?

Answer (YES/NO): NO